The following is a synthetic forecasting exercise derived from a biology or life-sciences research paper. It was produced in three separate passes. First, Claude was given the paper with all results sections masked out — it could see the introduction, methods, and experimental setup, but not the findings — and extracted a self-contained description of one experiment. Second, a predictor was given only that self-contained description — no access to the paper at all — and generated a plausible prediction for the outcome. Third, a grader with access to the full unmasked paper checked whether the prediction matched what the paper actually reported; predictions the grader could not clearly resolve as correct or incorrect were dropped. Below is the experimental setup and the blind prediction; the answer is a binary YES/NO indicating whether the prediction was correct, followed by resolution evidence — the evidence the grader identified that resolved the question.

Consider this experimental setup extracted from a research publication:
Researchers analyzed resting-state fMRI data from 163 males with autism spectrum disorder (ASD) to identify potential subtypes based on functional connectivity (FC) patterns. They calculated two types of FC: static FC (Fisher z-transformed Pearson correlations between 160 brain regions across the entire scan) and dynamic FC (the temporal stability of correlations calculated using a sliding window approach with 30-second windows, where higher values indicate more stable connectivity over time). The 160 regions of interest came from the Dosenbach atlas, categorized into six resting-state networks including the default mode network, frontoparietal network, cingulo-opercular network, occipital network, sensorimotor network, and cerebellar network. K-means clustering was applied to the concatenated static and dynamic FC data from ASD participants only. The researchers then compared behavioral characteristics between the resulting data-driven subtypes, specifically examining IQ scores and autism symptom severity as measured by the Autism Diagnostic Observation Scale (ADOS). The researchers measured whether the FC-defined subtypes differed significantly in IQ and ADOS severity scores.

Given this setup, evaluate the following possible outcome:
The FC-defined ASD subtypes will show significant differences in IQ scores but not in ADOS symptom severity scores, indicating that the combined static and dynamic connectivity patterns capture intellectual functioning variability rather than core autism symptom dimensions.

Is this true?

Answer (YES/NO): NO